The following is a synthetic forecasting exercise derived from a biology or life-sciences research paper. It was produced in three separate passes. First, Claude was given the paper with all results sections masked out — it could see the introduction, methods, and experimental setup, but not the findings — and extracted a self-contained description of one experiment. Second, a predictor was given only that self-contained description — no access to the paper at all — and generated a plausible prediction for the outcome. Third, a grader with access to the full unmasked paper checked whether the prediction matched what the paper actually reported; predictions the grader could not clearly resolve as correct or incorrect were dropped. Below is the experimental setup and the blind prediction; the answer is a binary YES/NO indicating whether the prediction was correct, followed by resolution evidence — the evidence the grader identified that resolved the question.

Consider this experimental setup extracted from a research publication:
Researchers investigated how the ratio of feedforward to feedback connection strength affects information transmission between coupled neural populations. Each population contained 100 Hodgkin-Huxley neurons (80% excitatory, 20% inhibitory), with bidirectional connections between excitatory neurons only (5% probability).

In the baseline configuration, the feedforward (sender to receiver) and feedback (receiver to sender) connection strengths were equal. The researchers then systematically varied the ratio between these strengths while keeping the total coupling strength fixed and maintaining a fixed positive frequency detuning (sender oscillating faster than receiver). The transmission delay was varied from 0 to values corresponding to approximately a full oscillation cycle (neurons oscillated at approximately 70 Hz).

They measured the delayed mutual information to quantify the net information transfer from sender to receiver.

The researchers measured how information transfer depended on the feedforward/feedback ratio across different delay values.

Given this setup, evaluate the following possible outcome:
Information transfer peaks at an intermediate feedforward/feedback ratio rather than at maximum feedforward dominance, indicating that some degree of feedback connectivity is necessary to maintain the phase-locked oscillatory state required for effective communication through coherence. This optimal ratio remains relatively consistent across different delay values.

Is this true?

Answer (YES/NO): NO